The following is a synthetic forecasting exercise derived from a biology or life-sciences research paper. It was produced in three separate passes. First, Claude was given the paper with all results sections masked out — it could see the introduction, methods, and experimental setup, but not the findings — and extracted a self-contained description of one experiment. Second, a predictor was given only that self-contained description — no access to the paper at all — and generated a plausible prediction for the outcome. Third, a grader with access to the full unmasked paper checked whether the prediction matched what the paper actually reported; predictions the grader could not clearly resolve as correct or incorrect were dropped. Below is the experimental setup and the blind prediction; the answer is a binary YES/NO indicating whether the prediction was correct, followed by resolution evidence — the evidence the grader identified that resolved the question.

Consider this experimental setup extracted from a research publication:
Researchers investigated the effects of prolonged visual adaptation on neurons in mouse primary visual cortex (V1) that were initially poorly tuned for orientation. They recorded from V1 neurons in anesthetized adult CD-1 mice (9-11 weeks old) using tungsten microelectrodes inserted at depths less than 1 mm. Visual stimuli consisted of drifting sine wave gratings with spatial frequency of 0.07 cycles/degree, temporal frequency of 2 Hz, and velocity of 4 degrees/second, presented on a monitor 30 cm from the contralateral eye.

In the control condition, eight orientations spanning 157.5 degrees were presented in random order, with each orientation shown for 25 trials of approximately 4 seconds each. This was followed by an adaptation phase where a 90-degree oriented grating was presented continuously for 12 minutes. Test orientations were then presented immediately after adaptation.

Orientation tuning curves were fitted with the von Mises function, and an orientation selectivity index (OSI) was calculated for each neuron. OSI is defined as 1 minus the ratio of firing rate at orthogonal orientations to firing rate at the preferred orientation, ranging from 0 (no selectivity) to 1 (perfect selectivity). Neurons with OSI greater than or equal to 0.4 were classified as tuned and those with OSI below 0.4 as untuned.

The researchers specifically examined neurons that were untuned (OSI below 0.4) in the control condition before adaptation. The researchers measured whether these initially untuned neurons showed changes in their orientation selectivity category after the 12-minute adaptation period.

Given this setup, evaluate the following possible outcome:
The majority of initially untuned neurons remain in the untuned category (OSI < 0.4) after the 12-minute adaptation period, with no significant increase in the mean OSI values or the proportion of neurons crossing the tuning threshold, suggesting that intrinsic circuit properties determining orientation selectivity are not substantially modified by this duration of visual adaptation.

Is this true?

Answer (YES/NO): NO